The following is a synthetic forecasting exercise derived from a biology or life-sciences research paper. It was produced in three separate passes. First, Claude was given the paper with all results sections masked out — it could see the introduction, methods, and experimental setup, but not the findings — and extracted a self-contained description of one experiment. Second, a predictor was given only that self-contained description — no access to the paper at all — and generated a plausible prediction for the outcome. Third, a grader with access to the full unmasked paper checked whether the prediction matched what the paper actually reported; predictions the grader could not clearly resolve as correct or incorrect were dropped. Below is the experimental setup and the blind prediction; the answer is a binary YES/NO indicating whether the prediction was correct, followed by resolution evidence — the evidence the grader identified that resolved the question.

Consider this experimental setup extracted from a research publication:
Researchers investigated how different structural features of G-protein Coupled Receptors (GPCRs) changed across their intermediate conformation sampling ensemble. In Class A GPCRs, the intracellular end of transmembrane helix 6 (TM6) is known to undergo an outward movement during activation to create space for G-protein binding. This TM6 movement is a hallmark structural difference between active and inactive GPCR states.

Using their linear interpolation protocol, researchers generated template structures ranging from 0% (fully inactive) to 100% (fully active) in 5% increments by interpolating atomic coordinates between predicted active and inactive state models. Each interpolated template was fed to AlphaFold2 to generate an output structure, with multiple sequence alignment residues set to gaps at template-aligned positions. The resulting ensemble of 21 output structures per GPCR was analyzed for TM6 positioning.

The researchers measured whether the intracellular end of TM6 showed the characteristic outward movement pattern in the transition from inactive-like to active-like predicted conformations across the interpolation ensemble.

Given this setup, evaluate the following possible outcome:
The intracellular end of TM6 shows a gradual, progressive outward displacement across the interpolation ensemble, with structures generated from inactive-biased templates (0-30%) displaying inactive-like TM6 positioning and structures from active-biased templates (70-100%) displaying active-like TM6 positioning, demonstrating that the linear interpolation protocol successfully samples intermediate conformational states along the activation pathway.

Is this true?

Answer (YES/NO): NO